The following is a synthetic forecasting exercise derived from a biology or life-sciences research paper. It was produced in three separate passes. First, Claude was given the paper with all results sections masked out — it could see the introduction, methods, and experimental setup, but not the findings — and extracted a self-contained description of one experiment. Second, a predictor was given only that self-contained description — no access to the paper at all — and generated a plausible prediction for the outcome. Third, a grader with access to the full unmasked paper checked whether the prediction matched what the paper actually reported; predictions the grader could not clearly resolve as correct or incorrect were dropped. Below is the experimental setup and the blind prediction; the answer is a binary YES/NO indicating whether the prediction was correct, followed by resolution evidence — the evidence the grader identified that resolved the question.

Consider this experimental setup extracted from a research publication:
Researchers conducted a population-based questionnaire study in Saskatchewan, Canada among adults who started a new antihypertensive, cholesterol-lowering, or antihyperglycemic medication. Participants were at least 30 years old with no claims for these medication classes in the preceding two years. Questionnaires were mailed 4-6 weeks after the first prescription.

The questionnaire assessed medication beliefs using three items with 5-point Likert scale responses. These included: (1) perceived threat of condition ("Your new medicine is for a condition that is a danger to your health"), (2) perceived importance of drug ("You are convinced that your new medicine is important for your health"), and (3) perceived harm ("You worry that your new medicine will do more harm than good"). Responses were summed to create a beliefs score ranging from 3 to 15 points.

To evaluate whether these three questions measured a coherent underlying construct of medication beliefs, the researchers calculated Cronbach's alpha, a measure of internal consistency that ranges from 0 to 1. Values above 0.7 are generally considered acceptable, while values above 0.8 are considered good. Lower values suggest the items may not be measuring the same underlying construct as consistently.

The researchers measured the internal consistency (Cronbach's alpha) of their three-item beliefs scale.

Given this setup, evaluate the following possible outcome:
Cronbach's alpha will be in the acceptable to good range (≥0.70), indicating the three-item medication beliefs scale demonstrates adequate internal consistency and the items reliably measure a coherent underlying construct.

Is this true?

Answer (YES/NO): NO